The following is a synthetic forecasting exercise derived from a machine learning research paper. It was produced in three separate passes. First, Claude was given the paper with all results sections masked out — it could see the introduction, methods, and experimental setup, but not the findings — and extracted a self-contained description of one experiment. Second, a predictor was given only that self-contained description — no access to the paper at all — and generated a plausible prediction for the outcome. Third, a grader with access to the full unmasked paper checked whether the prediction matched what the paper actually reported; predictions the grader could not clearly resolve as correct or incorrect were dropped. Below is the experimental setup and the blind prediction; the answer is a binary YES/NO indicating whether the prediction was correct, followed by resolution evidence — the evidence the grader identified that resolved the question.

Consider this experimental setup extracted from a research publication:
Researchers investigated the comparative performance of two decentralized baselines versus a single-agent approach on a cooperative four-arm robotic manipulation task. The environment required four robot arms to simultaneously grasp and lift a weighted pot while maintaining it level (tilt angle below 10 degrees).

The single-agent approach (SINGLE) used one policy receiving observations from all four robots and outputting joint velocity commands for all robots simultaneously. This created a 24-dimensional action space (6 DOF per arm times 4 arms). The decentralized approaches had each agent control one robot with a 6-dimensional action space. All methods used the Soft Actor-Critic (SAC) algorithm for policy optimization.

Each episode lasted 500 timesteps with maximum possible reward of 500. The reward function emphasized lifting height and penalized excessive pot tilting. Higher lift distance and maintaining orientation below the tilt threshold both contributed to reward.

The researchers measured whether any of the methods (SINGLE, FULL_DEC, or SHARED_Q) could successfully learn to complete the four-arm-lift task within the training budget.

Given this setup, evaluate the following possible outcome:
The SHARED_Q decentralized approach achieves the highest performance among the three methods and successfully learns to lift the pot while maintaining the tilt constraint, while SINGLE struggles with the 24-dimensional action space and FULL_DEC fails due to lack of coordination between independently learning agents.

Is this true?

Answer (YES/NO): NO